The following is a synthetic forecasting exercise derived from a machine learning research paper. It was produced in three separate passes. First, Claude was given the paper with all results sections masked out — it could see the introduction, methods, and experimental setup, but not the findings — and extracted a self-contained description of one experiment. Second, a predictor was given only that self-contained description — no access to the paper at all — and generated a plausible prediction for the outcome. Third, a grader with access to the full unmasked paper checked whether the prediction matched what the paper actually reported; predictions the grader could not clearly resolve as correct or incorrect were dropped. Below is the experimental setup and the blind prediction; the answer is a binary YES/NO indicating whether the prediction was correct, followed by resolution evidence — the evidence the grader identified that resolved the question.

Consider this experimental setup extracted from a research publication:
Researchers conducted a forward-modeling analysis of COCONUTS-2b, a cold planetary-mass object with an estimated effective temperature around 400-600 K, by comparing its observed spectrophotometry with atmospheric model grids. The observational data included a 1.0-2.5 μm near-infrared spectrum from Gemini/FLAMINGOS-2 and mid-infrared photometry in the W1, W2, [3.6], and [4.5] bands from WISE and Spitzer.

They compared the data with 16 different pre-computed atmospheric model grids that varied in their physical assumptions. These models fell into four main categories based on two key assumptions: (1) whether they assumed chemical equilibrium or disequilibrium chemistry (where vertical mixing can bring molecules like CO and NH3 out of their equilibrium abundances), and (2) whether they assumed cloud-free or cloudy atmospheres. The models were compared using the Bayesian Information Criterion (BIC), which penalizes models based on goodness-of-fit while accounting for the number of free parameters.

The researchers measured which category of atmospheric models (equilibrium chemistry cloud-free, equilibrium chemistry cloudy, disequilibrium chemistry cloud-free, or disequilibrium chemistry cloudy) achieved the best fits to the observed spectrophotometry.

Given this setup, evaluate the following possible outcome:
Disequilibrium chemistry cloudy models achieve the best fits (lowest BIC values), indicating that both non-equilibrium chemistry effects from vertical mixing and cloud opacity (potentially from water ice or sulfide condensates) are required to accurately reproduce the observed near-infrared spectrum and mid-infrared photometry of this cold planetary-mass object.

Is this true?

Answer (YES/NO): NO